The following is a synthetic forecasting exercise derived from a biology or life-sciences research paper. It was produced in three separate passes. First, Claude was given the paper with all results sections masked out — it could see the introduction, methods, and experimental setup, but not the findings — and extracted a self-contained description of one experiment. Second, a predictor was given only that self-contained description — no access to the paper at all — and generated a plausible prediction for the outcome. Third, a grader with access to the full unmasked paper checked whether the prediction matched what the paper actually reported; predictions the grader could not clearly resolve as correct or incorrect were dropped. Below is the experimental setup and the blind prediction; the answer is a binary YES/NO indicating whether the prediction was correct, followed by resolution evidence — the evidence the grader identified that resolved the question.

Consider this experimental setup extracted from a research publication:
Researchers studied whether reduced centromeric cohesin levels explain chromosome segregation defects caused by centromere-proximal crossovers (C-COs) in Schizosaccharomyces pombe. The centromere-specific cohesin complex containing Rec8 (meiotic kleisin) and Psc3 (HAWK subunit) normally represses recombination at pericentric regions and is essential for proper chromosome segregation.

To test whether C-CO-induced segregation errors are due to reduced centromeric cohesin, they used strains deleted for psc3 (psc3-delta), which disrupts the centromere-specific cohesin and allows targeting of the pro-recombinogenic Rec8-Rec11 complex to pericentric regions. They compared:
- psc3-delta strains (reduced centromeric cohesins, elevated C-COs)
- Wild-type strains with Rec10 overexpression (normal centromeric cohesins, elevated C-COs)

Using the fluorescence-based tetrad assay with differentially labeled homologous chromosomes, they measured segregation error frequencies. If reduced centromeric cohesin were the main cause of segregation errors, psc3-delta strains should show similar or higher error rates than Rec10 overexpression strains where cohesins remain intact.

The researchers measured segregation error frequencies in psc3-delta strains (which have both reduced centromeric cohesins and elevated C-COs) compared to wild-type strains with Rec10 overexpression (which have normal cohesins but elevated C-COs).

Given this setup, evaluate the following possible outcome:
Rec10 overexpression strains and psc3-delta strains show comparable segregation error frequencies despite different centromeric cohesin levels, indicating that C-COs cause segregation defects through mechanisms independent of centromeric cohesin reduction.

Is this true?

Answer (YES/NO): NO